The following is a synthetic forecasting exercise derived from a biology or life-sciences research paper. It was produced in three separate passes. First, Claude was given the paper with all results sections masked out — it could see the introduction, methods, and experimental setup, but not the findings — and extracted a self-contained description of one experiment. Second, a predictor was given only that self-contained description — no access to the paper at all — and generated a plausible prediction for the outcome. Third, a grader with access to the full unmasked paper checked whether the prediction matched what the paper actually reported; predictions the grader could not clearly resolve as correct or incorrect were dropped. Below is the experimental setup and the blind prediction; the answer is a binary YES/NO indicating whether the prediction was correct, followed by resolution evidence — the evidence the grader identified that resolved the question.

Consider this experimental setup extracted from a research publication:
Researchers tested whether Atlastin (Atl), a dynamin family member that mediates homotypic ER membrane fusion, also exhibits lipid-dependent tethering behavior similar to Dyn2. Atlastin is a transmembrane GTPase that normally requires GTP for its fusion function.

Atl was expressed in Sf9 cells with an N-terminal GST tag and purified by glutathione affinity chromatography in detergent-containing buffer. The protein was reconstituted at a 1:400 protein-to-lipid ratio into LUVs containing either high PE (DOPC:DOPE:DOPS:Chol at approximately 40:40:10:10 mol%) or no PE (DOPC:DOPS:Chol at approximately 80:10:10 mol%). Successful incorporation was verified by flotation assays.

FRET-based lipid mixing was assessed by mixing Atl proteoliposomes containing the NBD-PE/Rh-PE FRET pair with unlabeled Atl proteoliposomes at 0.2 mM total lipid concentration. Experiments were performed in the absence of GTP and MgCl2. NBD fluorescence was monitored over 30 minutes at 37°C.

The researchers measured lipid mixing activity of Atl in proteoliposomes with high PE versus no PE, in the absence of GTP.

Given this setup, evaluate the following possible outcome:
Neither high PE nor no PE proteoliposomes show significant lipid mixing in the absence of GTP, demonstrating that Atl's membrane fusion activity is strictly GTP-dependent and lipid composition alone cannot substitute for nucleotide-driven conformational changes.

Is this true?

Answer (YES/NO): NO